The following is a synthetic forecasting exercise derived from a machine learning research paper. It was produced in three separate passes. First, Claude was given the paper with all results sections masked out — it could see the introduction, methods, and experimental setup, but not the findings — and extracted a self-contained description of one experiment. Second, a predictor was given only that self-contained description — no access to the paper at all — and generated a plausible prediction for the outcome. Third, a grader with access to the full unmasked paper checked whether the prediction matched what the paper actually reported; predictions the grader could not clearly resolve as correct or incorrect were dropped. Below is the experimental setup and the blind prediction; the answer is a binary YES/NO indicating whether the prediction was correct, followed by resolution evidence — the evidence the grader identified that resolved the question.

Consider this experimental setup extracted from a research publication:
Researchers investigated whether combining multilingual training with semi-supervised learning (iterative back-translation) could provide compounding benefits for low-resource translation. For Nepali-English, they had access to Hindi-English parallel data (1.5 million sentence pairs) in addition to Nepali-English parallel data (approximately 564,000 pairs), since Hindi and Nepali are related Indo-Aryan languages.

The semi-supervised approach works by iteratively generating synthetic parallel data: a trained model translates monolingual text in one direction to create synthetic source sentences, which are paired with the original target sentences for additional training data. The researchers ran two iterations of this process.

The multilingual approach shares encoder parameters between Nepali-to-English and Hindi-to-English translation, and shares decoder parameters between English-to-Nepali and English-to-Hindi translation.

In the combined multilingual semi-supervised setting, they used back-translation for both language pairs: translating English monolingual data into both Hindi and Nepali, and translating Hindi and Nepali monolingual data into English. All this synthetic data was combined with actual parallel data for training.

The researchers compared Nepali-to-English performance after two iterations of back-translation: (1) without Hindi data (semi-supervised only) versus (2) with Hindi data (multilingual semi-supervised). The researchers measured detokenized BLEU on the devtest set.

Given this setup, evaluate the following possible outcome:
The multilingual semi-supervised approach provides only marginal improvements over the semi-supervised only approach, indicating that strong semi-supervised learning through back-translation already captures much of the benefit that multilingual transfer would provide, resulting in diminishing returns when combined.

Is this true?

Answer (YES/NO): NO